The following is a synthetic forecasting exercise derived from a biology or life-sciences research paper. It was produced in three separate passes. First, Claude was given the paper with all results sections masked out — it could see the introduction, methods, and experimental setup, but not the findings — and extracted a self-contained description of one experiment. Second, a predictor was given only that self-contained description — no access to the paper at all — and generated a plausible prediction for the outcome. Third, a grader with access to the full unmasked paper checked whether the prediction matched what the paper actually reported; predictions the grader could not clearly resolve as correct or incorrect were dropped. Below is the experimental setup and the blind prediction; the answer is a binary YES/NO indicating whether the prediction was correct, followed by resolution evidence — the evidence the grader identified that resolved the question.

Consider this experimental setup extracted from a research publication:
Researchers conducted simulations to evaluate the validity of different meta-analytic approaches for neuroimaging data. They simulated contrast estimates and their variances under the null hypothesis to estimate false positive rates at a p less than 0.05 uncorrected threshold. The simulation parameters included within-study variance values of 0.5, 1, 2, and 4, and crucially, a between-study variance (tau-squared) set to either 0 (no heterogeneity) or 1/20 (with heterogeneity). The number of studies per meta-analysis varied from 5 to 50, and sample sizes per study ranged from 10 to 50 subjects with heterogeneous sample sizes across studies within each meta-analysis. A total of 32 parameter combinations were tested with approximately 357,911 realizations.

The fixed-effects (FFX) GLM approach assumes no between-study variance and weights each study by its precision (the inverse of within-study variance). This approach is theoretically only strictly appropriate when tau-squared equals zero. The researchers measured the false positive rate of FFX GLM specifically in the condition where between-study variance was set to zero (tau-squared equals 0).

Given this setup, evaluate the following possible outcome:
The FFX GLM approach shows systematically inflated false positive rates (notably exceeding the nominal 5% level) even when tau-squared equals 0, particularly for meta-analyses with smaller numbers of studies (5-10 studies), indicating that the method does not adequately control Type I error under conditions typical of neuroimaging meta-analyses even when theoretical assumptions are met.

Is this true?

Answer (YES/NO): NO